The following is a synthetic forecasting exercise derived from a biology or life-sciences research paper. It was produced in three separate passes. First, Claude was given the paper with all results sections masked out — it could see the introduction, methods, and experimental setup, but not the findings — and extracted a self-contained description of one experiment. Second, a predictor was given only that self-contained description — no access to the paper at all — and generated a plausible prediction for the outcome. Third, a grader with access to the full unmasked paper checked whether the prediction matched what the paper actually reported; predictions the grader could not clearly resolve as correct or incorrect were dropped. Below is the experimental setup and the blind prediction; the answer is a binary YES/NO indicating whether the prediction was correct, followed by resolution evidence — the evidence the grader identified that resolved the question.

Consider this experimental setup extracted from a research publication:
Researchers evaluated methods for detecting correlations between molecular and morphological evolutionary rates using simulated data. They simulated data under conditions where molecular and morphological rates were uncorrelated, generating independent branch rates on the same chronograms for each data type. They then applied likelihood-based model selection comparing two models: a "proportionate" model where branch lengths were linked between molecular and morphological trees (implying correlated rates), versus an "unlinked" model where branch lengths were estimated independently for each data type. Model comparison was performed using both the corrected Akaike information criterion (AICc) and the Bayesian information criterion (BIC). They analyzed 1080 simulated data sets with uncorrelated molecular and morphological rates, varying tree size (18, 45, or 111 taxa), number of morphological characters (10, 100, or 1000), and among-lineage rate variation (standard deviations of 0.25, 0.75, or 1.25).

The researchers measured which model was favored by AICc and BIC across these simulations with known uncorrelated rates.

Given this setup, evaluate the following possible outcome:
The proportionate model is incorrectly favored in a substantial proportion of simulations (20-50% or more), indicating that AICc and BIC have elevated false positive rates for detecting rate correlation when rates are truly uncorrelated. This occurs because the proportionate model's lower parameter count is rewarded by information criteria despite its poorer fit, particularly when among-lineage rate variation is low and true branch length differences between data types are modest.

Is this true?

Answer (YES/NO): NO